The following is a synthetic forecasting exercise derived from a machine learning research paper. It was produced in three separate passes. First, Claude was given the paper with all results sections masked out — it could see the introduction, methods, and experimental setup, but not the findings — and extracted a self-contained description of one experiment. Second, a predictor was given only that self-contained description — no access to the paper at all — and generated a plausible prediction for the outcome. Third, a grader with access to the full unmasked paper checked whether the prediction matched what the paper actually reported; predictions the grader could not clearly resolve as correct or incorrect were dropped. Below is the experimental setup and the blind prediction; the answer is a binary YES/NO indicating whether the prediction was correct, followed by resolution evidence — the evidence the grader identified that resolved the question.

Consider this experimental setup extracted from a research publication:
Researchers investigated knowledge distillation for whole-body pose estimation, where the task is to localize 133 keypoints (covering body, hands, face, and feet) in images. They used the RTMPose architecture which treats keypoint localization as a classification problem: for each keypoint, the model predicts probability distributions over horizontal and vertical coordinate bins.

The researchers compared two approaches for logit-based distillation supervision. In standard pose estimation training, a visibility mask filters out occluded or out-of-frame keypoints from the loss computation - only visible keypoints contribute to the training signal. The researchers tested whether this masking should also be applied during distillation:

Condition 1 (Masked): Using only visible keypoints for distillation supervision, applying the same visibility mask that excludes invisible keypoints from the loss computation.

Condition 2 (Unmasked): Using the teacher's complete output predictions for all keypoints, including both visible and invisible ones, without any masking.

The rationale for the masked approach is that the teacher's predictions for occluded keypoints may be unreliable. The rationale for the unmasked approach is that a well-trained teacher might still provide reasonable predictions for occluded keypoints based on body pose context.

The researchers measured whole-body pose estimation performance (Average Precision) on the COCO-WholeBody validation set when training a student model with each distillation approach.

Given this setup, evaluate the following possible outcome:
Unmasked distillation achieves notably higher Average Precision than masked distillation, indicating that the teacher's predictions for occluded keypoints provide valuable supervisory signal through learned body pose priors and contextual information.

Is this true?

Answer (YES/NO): YES